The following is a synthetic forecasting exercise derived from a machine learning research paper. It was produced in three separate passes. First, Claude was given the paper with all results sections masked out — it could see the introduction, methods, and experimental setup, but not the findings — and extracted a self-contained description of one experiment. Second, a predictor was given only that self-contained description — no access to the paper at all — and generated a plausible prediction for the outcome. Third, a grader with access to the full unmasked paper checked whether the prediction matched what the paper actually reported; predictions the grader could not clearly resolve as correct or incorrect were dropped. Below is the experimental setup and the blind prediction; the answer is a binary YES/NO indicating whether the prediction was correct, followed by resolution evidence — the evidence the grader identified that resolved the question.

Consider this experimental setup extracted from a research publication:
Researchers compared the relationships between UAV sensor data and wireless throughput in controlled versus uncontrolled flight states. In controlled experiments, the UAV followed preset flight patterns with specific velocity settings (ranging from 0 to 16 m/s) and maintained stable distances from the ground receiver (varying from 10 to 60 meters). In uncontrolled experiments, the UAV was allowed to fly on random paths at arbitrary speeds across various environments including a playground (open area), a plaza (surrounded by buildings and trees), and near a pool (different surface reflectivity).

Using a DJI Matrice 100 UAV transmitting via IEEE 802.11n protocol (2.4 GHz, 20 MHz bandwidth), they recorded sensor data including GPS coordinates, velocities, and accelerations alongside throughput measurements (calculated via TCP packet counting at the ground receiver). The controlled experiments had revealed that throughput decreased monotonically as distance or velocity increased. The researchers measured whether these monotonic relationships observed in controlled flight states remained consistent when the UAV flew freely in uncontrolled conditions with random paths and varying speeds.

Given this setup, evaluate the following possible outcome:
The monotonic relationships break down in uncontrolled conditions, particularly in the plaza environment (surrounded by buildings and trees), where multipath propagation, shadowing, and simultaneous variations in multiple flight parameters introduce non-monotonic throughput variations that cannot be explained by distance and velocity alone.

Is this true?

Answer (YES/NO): NO